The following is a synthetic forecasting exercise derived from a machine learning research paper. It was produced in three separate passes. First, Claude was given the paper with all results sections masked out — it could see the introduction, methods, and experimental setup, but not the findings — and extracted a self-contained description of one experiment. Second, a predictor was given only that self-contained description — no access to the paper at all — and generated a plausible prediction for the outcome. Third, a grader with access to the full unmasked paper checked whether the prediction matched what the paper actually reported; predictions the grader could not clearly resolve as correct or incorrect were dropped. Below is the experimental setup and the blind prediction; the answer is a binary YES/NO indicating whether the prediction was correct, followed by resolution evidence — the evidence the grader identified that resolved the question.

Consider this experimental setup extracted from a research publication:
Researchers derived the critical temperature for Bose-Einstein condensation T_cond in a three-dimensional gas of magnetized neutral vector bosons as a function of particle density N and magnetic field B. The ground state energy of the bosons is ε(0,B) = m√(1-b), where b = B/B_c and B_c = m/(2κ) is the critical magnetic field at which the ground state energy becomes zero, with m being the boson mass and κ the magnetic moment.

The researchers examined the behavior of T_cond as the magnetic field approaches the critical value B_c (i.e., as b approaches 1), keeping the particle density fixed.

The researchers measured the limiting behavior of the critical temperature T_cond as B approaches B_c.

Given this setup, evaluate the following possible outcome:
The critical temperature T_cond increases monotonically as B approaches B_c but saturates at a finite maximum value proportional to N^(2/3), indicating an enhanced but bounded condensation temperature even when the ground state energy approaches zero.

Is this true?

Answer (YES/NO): NO